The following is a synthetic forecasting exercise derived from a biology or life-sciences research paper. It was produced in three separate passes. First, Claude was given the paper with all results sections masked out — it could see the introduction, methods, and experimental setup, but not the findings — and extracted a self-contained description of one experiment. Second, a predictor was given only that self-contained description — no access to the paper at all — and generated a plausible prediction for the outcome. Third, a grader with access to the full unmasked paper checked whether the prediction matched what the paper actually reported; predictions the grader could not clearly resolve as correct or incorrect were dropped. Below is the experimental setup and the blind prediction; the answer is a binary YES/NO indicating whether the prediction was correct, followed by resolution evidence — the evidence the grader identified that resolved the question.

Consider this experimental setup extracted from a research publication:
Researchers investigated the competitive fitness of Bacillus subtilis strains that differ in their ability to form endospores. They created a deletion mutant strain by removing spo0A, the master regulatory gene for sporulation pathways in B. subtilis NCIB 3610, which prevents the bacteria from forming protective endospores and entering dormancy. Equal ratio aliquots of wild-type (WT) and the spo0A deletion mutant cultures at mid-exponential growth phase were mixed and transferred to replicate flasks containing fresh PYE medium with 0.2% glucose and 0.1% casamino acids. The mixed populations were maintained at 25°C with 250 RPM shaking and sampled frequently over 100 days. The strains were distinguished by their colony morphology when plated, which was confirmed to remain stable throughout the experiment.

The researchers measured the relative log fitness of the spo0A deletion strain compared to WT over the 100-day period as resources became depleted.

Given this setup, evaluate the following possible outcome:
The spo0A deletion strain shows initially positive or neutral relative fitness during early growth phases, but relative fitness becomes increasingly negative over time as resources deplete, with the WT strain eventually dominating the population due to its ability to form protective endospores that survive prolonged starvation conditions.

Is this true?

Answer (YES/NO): NO